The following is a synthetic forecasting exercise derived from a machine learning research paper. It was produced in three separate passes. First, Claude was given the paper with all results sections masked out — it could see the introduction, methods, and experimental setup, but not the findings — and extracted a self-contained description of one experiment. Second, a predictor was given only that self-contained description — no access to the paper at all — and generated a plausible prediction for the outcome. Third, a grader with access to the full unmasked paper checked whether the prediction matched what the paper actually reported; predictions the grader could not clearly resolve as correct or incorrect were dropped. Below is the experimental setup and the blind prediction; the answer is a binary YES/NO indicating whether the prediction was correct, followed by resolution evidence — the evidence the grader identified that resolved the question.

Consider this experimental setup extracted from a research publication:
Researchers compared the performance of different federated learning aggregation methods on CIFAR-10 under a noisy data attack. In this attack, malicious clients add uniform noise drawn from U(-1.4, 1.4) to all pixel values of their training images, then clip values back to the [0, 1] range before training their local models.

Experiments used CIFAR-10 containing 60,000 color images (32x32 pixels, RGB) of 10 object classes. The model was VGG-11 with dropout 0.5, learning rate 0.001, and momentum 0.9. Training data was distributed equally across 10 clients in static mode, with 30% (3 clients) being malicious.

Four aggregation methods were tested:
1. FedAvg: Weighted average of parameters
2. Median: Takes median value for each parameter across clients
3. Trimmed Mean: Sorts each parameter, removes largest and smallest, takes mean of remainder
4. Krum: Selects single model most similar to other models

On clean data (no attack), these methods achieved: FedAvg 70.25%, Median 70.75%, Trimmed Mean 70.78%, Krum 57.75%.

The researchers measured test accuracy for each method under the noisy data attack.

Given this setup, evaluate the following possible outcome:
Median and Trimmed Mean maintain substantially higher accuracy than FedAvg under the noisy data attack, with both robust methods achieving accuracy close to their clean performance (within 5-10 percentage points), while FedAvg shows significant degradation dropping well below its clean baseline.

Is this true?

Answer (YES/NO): NO